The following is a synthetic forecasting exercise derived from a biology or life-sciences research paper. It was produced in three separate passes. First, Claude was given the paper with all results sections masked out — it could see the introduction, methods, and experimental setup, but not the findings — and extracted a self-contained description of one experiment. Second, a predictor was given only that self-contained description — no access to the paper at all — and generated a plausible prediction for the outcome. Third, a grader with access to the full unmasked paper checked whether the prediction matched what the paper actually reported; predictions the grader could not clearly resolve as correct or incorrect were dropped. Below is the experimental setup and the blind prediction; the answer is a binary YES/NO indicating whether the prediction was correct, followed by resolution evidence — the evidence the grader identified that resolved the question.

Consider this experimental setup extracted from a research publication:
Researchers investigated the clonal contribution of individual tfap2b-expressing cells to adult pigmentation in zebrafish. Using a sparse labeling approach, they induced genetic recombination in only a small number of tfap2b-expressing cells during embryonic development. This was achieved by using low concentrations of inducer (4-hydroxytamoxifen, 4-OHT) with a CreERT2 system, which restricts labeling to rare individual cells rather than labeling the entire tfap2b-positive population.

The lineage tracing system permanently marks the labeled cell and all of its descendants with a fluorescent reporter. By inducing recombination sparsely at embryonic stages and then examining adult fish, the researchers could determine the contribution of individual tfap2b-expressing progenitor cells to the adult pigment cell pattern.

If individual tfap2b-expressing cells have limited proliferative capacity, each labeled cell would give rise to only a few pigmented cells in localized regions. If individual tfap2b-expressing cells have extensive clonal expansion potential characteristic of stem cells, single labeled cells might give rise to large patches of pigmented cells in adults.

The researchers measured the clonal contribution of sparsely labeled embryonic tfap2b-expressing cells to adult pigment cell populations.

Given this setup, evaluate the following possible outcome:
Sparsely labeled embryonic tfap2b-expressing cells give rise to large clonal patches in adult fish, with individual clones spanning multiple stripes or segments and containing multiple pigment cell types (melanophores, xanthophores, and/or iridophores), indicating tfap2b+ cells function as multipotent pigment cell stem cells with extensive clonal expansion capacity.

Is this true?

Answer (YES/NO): YES